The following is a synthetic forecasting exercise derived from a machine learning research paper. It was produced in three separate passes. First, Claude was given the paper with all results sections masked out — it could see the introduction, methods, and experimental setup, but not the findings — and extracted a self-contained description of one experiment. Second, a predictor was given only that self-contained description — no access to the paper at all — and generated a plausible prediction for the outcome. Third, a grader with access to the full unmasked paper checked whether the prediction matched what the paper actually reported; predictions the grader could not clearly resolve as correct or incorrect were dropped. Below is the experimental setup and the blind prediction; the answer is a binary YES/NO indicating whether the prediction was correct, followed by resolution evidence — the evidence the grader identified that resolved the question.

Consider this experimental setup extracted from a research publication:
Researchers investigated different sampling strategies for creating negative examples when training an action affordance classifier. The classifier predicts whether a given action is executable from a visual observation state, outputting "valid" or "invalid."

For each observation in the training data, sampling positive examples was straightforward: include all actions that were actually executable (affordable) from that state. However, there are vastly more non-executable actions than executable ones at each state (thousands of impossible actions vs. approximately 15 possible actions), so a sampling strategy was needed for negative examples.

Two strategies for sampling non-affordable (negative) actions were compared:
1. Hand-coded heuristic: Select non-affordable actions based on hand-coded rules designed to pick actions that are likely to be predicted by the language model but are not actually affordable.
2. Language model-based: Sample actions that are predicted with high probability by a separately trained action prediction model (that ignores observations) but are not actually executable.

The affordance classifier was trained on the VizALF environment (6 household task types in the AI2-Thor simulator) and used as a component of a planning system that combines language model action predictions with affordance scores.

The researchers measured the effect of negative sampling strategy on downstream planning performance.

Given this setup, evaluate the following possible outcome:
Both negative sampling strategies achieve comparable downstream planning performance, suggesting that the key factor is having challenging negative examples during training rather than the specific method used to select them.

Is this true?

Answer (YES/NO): YES